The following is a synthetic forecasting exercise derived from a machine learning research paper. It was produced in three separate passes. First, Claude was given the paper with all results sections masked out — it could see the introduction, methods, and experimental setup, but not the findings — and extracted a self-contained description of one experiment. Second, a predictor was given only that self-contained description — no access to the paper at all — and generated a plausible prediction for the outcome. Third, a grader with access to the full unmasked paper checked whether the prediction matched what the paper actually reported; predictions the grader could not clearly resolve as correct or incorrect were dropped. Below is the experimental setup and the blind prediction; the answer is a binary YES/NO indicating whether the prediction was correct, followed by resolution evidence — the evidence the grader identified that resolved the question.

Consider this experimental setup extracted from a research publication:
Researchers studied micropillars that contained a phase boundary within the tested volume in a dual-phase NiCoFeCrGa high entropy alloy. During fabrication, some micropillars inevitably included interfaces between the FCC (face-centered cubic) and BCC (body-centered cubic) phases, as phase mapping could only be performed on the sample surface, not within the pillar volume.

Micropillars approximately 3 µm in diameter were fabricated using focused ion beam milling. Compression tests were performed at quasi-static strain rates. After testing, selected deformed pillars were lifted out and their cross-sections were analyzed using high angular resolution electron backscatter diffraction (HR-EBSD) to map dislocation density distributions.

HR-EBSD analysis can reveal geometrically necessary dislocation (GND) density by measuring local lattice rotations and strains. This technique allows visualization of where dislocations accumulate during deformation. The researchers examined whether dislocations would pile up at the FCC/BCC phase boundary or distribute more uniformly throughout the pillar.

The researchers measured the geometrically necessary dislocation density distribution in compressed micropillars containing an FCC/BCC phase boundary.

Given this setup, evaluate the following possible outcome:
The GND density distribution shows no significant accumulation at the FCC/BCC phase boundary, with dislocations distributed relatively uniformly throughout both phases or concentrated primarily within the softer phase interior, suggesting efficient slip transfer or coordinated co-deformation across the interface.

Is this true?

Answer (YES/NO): NO